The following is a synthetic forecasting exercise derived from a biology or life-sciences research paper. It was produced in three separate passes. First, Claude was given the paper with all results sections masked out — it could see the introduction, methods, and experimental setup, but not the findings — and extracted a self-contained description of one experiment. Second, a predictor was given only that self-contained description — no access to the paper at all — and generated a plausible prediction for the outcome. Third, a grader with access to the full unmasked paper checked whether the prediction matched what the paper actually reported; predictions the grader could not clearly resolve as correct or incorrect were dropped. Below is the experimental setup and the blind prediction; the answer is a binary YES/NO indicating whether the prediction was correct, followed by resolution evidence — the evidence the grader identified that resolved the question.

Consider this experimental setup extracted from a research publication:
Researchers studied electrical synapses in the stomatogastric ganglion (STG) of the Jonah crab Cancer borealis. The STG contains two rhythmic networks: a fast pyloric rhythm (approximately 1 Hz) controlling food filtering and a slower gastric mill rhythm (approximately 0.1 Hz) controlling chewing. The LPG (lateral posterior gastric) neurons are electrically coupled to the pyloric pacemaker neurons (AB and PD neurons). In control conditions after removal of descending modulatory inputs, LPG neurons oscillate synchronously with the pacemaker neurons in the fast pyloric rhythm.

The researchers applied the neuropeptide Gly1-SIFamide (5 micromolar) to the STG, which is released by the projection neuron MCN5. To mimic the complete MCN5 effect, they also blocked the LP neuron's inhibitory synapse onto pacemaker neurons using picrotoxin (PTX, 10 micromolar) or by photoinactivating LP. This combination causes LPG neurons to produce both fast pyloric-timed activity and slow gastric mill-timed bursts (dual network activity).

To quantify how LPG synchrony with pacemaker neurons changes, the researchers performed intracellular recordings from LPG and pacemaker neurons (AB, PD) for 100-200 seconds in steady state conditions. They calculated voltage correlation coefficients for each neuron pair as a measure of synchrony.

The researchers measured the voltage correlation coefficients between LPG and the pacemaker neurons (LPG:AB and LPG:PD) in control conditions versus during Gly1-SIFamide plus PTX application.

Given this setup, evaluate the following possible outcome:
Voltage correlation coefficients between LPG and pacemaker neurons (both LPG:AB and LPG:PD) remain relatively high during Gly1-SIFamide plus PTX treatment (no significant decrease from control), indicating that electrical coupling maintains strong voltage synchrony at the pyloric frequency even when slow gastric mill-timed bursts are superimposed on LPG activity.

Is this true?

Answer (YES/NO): NO